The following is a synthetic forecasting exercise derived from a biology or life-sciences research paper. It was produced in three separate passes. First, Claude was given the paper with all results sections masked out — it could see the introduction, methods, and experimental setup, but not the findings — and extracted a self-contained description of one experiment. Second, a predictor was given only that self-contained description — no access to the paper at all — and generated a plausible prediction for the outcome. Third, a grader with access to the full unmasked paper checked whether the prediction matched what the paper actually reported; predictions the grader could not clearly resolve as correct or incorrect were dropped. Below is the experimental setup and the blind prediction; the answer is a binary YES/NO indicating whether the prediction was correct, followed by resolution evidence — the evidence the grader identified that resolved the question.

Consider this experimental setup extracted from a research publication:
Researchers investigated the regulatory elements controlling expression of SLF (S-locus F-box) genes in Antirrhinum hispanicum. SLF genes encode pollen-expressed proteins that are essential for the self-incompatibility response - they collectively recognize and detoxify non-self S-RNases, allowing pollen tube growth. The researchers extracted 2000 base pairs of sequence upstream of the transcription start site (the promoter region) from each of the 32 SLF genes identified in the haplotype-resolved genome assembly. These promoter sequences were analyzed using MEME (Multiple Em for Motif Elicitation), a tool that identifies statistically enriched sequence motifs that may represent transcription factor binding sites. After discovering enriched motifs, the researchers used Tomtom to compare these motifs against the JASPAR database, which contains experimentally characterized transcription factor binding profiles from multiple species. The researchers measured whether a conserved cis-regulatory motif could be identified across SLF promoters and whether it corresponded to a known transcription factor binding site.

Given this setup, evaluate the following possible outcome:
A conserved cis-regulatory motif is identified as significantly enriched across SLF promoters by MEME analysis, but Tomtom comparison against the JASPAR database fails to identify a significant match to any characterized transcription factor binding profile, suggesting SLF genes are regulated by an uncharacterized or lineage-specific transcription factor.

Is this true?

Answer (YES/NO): NO